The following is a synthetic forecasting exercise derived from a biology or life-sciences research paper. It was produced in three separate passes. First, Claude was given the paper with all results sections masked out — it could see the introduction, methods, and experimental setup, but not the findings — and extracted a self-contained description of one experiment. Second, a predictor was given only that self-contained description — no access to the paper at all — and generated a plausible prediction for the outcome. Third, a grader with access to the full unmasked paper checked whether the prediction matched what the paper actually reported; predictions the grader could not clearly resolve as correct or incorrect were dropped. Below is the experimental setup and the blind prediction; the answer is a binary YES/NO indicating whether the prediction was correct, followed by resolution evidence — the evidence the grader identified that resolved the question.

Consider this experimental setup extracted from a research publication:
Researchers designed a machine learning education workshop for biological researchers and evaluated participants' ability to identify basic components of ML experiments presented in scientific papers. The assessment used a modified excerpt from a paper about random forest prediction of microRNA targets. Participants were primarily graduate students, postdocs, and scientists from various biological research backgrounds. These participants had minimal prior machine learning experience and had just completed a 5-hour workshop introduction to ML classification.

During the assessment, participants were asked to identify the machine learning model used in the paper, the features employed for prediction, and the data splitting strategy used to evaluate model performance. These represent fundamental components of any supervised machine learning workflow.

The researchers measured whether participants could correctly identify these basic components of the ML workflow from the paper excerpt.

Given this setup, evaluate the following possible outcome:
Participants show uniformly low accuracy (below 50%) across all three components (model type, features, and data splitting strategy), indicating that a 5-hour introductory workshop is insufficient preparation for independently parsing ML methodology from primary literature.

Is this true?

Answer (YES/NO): NO